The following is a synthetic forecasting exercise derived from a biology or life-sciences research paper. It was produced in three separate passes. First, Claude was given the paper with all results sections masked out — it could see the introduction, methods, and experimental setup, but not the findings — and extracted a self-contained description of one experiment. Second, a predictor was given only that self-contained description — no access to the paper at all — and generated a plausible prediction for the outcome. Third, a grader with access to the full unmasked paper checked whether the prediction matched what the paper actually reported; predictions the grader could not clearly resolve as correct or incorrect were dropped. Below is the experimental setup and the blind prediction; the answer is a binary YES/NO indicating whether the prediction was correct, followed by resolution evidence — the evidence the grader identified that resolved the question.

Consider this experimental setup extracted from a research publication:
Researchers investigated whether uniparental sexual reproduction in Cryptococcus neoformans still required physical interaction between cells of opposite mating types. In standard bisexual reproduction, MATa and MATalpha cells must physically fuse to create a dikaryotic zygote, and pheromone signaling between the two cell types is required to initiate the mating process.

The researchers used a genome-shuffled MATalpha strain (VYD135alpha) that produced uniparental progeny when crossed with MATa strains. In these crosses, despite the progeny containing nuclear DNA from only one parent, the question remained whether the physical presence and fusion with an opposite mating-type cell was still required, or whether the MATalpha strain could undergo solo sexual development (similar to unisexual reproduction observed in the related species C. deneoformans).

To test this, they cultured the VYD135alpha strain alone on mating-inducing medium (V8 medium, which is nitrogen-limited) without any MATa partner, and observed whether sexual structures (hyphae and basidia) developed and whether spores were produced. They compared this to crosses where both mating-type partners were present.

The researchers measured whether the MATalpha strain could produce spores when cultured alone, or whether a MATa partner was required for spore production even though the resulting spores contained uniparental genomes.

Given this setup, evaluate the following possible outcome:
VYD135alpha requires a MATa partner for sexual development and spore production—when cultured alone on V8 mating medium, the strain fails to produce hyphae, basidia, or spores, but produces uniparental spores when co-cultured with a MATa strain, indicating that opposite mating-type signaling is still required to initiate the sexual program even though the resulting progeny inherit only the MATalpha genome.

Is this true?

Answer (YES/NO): YES